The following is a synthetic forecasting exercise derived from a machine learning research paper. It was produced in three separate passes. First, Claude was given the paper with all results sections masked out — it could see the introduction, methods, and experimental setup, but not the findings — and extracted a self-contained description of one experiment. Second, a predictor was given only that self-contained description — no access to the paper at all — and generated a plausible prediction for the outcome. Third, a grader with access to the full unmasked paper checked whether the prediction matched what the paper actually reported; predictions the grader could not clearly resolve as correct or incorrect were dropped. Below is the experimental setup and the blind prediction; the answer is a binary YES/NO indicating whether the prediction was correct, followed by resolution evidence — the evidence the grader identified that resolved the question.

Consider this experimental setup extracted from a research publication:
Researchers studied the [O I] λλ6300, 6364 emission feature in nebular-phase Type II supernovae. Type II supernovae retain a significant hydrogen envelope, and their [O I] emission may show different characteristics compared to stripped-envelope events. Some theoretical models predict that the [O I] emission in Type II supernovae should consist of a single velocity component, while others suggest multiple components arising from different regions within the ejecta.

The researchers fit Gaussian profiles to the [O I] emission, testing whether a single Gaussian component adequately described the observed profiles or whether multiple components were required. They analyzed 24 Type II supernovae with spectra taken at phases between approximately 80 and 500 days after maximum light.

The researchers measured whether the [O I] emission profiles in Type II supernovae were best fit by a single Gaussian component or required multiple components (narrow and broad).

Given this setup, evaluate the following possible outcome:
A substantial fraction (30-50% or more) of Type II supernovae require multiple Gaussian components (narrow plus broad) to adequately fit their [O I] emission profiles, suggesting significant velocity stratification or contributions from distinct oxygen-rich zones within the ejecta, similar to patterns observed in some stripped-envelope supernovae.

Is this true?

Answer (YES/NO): NO